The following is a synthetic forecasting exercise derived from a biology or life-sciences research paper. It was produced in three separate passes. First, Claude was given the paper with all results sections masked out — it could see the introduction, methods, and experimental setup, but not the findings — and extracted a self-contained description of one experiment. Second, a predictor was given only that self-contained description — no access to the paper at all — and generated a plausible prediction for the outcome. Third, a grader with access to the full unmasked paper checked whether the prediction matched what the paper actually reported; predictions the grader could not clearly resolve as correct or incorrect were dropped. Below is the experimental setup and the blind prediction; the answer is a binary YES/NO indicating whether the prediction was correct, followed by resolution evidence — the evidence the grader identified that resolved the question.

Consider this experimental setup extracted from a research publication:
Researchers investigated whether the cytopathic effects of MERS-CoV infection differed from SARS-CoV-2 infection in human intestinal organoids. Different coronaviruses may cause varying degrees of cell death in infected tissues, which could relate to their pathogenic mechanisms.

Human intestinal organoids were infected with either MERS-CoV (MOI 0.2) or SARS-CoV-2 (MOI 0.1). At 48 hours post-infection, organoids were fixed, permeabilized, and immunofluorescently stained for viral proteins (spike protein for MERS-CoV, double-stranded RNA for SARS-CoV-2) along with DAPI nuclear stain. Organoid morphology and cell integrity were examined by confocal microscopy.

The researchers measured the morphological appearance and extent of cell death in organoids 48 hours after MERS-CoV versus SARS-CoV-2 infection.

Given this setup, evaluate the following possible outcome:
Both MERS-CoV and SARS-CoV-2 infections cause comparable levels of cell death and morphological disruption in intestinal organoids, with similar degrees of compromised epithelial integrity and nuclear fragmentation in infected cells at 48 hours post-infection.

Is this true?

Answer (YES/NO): NO